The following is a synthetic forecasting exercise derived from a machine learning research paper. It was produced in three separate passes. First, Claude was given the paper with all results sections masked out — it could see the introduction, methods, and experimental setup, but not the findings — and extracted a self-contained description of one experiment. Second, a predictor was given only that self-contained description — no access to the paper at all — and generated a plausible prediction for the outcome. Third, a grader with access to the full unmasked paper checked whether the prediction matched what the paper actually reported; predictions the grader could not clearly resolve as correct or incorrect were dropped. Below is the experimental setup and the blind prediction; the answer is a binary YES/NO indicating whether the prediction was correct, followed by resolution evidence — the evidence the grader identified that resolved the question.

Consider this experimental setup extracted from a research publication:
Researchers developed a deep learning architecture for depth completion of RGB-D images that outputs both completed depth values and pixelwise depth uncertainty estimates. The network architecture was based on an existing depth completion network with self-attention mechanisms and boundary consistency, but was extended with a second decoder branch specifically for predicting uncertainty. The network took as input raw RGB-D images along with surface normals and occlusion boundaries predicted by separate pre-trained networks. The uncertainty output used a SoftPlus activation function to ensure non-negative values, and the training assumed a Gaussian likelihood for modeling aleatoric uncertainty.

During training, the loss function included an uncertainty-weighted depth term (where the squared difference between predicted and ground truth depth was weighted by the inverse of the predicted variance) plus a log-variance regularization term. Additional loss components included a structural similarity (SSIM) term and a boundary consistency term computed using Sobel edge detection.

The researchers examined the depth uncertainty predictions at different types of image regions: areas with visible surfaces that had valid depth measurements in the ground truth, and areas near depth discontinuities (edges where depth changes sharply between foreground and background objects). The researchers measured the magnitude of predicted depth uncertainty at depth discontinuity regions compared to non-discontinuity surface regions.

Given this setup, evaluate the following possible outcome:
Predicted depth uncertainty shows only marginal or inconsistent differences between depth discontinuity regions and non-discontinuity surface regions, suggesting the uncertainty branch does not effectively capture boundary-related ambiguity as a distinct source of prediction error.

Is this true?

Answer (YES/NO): NO